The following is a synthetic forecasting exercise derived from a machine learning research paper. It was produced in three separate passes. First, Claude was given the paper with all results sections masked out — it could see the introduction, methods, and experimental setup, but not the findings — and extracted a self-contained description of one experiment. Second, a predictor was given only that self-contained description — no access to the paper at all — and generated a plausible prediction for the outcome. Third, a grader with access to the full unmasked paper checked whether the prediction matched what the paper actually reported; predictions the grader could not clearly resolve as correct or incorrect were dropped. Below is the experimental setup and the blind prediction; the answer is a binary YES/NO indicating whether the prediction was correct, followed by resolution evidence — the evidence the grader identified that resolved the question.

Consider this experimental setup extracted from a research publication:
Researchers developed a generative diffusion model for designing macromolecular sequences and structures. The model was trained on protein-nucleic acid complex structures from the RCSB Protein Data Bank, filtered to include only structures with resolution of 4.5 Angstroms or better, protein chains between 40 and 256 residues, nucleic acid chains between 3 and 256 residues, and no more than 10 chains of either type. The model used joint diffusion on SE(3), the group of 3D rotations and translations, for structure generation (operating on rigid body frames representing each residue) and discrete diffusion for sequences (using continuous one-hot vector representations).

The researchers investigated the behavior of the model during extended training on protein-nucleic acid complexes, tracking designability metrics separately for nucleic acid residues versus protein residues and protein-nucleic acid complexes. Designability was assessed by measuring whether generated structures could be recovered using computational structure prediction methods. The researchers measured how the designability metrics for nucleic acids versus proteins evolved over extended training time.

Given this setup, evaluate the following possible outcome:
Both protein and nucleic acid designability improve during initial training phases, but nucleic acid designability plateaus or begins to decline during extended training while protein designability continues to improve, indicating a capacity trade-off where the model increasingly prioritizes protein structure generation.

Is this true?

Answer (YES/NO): NO